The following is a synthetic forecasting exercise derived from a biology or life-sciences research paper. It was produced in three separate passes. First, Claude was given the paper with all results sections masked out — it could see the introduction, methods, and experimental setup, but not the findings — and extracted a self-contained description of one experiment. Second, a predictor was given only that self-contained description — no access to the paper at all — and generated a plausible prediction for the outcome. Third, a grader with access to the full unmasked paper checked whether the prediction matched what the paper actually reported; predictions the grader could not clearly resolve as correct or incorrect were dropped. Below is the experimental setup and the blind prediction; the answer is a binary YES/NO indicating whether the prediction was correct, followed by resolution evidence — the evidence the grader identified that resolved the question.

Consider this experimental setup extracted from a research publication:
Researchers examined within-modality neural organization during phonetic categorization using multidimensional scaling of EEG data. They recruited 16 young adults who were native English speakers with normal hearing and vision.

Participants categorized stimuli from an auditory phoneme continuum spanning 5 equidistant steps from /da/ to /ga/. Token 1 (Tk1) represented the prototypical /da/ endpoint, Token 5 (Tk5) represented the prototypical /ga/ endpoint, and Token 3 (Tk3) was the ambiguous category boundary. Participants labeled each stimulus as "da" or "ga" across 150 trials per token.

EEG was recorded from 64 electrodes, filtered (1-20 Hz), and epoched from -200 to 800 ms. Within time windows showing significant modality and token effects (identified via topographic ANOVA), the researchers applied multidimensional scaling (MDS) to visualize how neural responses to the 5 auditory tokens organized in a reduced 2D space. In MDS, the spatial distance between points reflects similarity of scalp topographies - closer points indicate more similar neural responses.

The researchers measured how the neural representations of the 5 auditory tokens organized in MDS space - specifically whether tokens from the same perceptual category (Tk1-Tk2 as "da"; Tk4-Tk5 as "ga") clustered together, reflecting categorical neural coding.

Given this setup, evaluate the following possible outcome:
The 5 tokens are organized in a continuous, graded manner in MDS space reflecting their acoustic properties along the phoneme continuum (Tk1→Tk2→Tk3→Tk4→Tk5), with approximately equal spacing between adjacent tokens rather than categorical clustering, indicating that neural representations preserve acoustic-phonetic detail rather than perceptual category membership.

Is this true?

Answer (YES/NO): NO